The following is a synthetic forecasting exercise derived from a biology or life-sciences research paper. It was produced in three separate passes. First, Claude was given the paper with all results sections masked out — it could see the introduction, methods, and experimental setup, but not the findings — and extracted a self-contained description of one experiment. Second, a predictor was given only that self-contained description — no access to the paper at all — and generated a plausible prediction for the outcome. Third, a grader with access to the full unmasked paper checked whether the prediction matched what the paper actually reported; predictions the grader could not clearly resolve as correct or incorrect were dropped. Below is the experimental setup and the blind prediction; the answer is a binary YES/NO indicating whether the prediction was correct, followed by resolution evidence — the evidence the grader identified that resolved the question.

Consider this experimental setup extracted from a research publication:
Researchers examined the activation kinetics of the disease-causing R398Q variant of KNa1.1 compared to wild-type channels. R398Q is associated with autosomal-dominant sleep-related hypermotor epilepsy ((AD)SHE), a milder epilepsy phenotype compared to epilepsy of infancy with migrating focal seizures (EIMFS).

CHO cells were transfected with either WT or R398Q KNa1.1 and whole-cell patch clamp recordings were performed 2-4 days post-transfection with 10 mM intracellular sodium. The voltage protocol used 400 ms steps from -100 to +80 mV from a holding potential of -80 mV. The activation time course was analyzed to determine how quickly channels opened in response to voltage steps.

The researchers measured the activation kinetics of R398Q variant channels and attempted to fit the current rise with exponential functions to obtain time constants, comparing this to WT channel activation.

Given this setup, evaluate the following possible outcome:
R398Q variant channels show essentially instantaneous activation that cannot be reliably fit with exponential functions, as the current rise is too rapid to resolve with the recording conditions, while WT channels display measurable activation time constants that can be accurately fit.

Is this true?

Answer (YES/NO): NO